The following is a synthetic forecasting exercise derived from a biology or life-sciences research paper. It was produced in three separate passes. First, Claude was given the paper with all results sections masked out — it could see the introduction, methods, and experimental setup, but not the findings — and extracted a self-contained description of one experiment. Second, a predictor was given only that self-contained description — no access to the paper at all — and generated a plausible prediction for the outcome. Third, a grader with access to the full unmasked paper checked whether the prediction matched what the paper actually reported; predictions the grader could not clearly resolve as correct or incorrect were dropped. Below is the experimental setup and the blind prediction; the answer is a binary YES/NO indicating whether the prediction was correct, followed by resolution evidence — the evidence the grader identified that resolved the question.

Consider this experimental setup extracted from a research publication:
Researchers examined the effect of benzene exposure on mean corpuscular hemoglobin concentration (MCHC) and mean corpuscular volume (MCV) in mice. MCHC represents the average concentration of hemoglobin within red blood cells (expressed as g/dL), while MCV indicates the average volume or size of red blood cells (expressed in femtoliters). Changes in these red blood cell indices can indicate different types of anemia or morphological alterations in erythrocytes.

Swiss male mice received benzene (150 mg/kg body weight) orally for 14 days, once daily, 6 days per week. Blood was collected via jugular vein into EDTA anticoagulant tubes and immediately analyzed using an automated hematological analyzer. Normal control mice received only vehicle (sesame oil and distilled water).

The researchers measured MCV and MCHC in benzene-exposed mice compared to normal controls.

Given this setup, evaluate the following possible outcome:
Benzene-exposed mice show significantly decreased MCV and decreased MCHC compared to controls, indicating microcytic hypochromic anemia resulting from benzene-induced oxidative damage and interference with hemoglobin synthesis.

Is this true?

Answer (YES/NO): NO